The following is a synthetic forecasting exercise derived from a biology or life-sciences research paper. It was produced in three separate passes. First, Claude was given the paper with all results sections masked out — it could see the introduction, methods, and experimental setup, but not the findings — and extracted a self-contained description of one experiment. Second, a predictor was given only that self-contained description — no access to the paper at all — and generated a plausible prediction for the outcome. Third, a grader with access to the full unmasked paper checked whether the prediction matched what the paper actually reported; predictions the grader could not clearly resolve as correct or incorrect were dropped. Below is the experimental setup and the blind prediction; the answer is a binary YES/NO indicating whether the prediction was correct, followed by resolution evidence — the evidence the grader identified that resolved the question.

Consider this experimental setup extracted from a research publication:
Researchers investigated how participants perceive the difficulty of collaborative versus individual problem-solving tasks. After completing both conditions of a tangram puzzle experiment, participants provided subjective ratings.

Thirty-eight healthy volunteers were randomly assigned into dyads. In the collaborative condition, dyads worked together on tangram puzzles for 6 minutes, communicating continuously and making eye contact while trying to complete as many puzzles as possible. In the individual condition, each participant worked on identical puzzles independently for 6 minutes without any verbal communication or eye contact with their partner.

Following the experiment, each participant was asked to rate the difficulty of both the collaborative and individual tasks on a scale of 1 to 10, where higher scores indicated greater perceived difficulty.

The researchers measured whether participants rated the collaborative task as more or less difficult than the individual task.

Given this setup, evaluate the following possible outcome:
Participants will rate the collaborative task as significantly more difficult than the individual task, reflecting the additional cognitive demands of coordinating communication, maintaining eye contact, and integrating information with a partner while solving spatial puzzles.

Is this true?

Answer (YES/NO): NO